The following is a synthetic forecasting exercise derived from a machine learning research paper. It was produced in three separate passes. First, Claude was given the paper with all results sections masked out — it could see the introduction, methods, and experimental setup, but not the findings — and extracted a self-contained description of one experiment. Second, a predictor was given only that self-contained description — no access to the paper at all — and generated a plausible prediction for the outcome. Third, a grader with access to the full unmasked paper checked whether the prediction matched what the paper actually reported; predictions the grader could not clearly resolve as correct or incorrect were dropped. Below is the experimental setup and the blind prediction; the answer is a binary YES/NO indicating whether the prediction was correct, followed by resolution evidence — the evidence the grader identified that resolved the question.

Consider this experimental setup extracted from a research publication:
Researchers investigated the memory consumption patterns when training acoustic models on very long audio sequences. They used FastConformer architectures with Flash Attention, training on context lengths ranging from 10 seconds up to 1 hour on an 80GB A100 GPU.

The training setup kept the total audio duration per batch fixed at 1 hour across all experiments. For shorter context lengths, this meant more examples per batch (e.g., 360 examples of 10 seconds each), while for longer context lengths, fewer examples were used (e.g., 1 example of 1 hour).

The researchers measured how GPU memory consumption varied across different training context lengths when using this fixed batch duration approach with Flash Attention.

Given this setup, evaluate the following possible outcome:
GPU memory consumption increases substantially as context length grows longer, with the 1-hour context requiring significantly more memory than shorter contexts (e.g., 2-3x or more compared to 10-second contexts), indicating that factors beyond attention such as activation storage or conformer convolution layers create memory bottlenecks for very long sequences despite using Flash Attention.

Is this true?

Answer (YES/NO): NO